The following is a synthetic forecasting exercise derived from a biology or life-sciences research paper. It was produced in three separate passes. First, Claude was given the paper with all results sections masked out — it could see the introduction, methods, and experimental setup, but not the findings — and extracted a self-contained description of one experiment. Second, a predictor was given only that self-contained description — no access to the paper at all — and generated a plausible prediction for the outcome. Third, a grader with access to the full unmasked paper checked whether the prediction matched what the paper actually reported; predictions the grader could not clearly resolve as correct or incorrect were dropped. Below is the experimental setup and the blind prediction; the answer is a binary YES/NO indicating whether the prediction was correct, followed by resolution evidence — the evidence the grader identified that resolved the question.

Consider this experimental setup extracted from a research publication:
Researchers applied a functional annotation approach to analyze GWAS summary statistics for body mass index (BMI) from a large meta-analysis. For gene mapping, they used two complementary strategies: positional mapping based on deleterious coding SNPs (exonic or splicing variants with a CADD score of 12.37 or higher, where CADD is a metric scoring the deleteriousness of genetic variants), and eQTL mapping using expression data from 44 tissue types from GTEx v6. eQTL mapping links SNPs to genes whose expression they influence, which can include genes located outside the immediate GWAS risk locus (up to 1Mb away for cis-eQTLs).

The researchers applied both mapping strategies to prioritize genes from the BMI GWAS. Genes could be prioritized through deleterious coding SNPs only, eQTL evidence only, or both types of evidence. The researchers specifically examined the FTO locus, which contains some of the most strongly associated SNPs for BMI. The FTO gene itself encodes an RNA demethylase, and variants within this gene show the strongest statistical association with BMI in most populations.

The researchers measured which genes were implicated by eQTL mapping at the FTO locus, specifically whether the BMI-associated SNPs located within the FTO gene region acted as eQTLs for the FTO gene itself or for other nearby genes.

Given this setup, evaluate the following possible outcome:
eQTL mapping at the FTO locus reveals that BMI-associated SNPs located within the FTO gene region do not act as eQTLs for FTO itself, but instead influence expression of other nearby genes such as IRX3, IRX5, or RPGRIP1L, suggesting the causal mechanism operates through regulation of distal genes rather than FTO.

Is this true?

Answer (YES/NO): NO